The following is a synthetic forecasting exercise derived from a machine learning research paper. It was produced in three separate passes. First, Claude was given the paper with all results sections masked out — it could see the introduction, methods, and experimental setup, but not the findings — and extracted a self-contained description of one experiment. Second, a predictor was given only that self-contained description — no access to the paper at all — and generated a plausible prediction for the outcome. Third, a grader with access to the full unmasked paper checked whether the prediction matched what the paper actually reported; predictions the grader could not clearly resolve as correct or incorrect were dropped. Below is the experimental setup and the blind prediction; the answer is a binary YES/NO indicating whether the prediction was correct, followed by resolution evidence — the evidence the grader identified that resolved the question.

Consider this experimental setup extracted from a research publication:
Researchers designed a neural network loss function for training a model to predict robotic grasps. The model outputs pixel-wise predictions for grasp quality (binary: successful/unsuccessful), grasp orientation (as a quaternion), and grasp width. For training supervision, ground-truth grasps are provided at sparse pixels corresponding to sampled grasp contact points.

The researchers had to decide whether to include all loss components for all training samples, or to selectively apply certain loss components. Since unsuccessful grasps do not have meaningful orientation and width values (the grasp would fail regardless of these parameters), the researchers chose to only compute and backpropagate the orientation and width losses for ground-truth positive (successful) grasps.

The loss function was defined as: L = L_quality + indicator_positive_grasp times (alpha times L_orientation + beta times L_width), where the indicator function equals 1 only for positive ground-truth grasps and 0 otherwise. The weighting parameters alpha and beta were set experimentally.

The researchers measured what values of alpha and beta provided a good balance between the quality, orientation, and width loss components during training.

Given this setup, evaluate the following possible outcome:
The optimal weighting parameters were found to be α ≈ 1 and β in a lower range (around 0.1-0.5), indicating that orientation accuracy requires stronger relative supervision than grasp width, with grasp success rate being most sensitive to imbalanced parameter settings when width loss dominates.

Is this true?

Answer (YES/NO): NO